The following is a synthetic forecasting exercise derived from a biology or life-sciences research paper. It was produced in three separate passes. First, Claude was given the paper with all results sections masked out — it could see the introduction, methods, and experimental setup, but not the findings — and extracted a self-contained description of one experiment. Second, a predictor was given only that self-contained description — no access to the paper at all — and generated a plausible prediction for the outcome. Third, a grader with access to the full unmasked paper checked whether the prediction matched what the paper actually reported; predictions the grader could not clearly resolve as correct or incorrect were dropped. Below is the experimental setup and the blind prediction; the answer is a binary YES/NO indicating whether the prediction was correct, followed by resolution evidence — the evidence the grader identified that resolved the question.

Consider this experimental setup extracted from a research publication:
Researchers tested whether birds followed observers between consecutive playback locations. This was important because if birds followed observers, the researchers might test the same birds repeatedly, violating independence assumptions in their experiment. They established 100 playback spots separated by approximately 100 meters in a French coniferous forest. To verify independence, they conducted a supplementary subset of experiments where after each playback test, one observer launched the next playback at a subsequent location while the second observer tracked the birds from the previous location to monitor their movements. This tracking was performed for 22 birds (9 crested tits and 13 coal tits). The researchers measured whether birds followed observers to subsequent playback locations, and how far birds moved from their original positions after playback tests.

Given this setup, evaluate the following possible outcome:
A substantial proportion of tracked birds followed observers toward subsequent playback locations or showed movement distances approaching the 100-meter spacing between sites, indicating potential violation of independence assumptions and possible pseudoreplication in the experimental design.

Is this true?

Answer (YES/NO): NO